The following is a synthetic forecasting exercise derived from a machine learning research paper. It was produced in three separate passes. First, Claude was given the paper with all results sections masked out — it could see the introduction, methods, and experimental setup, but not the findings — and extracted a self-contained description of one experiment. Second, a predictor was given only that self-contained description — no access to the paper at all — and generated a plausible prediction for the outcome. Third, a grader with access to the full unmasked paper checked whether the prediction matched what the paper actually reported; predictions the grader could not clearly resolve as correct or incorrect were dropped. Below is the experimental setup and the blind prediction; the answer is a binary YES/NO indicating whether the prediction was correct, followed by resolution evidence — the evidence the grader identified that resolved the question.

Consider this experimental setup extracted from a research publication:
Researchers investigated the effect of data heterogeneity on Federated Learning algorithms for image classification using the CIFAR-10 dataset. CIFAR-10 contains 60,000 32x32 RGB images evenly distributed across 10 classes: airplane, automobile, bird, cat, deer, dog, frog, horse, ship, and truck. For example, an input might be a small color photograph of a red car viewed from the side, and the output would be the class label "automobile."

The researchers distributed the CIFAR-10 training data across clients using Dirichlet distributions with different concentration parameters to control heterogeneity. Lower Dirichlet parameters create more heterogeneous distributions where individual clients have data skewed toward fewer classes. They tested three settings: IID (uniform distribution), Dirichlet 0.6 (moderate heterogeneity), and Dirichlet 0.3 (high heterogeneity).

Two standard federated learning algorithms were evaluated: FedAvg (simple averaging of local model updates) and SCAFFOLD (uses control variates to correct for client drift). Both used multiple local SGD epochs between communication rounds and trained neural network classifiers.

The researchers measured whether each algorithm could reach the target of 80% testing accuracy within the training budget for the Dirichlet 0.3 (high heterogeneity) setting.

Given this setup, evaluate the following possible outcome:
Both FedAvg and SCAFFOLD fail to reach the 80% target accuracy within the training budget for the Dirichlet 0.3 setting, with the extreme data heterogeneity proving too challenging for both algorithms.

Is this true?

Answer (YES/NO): YES